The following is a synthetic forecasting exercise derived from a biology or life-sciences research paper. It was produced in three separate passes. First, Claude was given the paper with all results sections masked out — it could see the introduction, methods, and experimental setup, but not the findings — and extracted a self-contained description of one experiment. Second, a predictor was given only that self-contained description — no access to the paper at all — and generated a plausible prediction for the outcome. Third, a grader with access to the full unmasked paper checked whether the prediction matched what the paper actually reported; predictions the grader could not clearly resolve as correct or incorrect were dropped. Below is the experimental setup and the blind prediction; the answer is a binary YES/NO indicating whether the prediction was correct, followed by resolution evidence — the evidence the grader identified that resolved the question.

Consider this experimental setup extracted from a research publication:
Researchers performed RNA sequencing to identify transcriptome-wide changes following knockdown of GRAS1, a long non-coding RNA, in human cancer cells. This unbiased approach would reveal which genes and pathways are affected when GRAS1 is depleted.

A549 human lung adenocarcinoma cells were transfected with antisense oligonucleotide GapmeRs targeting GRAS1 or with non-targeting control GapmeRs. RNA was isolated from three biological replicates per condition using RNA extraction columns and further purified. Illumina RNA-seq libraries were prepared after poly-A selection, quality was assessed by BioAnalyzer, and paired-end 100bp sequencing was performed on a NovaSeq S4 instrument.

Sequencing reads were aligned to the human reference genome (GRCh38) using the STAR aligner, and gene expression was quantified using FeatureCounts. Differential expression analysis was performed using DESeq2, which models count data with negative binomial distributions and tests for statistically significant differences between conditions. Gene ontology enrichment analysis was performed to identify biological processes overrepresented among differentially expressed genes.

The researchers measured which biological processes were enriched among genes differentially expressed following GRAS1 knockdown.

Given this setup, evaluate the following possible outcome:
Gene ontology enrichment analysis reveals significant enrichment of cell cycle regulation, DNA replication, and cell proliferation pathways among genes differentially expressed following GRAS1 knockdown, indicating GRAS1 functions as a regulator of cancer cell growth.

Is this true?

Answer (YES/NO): NO